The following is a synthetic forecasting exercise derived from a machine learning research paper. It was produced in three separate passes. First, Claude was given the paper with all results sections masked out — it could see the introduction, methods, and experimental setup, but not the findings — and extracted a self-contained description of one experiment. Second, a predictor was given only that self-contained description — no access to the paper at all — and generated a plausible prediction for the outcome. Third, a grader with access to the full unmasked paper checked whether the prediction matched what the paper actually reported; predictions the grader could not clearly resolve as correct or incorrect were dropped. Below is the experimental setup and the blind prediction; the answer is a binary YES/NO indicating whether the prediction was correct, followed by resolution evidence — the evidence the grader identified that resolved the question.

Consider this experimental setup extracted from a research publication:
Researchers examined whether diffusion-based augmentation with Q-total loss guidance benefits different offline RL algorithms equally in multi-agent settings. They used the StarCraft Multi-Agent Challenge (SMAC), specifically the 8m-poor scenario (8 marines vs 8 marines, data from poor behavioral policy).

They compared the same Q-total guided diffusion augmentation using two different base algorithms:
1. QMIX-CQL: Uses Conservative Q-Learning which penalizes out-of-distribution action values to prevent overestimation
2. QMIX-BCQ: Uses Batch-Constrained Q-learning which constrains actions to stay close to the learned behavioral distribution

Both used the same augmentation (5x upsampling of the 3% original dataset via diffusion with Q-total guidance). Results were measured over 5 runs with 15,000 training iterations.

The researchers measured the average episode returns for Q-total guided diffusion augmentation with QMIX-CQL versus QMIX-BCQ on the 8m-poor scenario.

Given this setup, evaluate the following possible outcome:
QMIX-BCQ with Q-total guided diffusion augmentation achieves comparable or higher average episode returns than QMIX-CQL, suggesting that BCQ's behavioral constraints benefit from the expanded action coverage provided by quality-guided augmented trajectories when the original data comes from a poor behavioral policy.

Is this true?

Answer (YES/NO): YES